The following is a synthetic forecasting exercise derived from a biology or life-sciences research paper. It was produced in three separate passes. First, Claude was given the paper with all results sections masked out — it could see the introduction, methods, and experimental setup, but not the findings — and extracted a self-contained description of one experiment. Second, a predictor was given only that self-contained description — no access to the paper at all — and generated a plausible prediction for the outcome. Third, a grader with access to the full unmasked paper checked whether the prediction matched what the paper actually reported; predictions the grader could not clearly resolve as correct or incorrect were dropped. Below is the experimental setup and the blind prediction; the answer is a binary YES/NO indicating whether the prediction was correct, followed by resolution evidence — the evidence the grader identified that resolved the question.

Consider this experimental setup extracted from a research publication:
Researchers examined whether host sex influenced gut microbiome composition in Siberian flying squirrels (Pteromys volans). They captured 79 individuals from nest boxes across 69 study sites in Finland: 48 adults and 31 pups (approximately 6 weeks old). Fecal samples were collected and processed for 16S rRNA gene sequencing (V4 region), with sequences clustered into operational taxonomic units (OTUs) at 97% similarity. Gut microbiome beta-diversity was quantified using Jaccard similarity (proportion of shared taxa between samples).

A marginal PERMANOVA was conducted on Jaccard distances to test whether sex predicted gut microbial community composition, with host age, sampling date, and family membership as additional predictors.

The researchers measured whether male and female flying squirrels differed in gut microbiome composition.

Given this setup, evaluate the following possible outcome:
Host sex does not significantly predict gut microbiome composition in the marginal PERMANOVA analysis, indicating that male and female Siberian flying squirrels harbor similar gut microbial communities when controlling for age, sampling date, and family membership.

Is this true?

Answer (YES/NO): YES